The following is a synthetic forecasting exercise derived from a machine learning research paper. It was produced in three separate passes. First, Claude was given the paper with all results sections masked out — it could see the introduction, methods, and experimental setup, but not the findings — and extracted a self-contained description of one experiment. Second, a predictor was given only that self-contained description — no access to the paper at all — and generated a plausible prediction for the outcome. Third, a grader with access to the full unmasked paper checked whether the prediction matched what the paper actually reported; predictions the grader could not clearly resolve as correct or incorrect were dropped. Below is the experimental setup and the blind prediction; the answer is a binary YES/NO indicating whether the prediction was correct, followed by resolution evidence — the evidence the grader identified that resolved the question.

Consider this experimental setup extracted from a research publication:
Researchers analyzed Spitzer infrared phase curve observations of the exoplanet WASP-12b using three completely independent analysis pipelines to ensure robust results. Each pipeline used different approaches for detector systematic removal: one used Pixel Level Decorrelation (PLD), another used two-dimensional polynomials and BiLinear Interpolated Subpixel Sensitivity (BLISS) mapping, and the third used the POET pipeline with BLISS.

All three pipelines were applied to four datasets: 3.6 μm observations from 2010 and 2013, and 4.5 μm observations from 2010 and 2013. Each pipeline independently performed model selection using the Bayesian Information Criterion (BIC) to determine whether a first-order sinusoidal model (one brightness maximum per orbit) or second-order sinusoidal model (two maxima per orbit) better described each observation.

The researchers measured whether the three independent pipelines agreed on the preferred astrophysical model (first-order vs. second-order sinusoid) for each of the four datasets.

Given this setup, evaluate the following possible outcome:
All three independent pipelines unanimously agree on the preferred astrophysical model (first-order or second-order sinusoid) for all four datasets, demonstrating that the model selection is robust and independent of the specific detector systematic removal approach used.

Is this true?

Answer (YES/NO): YES